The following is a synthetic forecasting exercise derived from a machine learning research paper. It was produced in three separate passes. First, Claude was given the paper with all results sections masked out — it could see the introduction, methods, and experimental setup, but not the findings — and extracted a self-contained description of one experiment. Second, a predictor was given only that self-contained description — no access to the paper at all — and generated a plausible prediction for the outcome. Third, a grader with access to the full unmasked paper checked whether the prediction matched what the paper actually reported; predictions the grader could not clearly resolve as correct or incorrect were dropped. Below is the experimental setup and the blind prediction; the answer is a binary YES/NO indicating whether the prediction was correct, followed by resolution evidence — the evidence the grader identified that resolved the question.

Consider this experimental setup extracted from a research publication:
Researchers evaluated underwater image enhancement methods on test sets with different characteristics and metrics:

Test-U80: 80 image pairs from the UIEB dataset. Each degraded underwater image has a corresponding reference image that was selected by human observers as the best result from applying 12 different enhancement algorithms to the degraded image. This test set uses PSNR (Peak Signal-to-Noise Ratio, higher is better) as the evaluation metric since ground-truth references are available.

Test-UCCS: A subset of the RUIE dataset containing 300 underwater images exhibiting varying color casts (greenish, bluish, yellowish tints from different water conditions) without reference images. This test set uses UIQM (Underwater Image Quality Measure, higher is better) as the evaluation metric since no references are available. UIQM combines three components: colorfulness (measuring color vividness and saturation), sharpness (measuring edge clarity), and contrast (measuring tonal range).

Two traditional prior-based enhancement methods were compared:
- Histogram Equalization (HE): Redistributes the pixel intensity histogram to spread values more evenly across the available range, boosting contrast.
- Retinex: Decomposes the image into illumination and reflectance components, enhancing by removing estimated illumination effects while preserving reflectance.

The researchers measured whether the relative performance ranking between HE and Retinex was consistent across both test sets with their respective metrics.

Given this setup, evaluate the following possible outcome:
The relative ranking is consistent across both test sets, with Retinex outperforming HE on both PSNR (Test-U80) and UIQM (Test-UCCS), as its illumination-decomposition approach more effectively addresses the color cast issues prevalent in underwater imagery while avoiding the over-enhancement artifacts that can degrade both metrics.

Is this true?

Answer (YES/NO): NO